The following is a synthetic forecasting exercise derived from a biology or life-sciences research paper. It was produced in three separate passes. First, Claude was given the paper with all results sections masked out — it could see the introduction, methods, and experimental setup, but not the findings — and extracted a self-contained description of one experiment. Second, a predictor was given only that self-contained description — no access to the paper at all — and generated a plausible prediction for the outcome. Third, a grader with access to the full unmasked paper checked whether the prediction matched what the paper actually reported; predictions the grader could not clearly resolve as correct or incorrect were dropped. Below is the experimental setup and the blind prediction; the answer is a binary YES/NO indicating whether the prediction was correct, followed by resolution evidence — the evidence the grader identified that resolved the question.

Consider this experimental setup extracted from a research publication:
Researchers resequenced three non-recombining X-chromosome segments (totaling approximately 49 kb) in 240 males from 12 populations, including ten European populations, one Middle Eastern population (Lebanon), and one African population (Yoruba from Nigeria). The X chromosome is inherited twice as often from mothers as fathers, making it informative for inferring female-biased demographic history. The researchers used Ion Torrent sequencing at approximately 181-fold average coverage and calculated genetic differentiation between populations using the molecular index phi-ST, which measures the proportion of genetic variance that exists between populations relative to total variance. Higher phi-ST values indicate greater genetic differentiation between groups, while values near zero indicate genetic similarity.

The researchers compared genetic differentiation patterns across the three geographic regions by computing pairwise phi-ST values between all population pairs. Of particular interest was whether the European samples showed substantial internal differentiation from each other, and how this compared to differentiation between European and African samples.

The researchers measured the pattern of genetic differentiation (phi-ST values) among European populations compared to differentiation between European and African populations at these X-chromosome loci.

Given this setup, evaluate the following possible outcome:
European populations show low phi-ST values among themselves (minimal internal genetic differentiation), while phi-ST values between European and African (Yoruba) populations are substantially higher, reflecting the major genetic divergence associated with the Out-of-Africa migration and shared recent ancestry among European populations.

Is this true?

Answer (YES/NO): YES